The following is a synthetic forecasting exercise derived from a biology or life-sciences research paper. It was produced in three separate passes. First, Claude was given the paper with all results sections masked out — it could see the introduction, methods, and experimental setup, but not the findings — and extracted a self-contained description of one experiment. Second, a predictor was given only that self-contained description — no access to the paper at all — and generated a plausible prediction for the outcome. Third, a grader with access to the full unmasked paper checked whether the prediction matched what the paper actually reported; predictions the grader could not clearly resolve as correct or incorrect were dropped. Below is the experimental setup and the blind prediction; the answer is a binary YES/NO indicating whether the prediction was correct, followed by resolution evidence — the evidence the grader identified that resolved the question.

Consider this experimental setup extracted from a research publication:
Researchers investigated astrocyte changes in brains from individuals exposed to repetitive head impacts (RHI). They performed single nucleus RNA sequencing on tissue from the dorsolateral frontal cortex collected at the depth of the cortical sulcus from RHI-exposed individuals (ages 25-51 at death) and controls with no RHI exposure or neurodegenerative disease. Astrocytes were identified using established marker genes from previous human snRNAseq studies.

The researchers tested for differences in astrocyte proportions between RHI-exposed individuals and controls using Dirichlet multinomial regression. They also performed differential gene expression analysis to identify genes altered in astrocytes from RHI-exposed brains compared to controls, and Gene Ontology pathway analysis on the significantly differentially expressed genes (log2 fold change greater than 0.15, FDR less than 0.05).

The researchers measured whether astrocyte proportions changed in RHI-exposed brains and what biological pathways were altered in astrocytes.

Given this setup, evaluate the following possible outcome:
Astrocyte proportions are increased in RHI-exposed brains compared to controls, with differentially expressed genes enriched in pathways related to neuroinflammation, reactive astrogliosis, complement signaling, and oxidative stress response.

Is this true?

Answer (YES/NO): NO